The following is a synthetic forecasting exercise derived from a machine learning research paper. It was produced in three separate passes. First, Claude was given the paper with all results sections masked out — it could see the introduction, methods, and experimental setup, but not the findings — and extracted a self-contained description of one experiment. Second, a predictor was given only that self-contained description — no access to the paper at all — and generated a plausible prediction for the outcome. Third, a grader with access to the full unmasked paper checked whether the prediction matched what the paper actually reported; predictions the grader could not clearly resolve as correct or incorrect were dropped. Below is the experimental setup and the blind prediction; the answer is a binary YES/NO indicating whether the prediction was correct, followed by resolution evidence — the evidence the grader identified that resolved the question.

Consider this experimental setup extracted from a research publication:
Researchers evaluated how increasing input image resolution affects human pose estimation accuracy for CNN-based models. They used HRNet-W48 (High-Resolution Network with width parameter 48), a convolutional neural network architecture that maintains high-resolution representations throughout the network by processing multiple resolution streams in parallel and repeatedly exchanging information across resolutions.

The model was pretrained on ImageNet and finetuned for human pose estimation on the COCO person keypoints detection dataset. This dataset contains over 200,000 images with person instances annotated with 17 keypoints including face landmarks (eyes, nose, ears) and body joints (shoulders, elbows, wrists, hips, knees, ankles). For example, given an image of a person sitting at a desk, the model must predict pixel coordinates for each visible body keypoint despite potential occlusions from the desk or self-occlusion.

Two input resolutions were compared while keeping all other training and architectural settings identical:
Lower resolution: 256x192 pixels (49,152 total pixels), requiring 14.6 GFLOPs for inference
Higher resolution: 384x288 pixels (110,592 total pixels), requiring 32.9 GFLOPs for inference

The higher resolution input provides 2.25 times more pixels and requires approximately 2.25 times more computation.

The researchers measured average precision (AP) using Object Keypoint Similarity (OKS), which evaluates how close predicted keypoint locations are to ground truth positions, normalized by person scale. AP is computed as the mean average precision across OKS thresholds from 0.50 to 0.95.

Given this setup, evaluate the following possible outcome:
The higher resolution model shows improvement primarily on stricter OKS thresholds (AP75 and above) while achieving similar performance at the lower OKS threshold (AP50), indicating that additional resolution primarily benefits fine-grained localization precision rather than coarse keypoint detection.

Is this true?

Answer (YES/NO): NO